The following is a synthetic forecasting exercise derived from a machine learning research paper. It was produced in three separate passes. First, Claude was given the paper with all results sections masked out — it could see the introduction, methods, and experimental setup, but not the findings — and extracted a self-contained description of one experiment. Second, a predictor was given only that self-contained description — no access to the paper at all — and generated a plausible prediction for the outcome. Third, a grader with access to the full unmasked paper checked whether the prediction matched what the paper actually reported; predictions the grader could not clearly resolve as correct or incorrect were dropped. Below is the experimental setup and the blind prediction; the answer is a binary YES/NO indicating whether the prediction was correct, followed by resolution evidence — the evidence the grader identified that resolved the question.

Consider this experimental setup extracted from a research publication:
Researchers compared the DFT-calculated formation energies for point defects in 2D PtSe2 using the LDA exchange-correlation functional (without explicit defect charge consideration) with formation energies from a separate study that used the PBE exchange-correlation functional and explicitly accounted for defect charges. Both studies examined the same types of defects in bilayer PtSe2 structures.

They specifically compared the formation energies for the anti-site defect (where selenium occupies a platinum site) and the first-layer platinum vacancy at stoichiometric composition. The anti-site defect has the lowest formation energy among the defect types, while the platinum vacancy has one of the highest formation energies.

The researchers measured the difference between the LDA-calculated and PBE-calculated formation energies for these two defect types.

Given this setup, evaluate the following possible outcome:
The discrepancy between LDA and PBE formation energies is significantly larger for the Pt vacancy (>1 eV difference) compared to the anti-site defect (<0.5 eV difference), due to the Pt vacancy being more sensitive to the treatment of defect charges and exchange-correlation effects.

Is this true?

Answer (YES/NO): NO